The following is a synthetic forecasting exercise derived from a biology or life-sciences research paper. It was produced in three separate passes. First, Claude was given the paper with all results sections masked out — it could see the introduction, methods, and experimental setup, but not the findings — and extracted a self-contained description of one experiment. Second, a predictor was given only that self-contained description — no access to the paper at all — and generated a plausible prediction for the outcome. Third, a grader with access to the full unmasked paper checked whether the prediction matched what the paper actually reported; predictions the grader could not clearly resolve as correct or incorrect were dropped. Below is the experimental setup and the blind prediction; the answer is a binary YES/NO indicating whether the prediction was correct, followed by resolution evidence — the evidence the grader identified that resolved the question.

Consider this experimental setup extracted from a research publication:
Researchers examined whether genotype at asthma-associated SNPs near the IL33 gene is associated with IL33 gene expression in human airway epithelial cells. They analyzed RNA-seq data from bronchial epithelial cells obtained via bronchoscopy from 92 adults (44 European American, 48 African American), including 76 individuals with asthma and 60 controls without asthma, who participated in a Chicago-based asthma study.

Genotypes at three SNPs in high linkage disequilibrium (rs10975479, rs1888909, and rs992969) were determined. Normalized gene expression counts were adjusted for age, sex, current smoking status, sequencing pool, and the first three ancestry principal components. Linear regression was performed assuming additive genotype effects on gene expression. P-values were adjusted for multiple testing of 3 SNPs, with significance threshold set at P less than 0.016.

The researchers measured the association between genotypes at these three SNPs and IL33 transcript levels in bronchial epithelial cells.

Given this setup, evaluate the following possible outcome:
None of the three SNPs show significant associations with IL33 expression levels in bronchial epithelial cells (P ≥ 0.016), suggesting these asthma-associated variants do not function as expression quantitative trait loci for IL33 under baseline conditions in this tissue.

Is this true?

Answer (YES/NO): NO